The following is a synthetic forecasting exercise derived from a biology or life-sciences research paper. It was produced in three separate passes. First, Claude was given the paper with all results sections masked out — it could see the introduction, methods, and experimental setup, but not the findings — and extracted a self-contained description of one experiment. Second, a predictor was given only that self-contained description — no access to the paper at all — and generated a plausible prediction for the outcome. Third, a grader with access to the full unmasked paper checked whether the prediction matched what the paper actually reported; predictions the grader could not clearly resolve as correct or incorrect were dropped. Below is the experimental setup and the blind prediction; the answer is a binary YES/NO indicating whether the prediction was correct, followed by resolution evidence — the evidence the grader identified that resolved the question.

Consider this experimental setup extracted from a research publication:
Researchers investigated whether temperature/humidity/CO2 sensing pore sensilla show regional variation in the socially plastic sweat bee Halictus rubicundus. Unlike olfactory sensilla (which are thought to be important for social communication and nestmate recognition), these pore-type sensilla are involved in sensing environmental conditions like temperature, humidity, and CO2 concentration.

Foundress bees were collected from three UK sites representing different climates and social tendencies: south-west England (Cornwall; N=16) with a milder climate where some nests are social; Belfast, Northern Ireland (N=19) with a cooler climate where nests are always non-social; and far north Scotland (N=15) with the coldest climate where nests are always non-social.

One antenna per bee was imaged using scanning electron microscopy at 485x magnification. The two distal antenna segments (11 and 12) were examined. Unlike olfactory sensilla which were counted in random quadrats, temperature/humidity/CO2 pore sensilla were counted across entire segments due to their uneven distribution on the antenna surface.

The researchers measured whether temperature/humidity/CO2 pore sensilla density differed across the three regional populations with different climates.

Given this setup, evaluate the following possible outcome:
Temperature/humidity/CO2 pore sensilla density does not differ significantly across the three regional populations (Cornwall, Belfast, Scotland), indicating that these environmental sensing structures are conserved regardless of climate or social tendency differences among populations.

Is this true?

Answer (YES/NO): NO